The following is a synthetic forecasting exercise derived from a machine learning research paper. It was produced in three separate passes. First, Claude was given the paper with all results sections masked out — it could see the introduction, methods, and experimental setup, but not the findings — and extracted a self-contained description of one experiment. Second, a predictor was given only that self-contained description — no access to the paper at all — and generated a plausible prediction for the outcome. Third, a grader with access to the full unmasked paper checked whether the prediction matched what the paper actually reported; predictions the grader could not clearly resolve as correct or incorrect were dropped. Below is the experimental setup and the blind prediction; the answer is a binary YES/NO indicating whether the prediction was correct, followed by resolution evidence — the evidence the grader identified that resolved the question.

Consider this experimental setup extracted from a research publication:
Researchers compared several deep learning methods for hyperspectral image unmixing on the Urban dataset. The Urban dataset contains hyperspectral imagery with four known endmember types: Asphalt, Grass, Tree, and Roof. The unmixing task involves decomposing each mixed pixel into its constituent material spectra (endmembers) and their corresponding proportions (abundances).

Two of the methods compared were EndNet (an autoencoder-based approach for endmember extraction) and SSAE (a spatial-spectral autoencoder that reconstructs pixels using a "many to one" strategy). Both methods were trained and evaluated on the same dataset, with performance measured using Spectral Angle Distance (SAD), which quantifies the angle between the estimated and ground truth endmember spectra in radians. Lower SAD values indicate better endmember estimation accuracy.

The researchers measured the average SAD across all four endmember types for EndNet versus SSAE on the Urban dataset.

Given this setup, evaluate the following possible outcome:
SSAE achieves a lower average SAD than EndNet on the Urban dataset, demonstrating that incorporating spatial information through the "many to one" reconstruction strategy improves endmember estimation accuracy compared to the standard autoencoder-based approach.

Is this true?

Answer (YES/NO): YES